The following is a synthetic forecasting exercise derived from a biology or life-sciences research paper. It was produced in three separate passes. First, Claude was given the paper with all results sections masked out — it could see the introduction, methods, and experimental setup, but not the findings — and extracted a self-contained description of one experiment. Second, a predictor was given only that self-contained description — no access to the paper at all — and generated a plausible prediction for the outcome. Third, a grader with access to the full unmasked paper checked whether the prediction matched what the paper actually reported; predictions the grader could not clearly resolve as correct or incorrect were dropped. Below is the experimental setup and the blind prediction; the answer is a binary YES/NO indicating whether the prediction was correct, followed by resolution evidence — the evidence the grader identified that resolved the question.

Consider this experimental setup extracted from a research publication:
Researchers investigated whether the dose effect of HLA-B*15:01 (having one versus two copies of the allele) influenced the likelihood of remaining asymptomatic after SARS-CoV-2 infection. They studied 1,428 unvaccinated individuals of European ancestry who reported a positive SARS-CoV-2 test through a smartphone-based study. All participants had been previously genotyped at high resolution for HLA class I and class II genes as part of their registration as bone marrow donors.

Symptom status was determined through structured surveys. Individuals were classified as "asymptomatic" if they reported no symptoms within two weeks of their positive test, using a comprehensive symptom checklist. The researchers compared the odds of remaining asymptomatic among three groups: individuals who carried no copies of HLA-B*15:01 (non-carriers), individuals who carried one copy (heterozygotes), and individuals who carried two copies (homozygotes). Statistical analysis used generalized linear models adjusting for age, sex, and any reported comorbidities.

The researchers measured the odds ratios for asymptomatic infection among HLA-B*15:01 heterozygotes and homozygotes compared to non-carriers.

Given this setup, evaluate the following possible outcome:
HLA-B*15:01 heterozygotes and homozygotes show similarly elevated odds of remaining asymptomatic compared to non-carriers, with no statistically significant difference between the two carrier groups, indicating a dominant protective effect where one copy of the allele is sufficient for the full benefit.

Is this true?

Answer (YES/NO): NO